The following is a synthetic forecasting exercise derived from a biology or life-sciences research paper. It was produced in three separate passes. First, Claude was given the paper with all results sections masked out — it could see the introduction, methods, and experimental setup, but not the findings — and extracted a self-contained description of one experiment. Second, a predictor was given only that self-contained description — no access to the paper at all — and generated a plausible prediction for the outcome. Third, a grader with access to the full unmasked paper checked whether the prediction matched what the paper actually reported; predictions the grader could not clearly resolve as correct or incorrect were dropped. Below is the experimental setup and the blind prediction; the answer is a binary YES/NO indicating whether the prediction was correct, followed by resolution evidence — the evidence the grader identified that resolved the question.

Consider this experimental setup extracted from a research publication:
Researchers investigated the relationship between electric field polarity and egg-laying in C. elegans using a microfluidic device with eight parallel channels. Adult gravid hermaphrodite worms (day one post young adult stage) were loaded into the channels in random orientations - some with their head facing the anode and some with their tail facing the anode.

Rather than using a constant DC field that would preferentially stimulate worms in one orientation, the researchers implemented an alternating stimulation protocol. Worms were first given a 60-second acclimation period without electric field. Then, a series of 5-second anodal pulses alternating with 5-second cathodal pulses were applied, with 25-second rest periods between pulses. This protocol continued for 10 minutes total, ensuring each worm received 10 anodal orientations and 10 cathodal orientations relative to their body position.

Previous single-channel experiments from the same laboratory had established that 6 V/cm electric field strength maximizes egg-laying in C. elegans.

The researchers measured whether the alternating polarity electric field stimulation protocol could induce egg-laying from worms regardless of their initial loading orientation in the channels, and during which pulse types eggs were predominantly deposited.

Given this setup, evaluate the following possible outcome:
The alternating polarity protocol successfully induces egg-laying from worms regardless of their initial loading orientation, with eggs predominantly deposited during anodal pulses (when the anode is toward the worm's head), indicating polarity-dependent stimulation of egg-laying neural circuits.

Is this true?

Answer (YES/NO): YES